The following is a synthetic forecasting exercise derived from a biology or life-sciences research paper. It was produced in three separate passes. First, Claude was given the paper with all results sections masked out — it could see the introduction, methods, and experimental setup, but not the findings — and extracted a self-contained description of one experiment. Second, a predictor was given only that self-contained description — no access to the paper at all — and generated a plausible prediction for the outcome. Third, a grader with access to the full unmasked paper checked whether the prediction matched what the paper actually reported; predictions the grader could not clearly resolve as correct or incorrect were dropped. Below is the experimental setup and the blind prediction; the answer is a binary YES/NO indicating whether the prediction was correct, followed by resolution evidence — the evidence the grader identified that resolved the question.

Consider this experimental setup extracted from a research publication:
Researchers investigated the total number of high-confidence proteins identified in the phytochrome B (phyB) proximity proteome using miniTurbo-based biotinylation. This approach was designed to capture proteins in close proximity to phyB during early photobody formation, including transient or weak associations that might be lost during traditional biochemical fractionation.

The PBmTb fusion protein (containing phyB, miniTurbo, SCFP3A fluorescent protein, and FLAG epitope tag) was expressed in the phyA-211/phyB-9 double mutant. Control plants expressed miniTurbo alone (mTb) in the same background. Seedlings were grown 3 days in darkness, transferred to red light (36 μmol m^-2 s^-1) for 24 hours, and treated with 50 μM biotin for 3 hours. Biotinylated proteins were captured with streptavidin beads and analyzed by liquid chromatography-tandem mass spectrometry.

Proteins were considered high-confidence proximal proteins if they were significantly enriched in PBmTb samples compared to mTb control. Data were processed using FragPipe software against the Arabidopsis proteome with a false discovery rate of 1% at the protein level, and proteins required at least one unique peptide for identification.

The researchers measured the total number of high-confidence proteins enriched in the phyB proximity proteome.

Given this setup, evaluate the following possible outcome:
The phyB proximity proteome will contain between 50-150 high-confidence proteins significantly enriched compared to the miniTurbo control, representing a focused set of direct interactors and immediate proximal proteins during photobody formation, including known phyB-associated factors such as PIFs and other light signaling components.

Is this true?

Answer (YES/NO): NO